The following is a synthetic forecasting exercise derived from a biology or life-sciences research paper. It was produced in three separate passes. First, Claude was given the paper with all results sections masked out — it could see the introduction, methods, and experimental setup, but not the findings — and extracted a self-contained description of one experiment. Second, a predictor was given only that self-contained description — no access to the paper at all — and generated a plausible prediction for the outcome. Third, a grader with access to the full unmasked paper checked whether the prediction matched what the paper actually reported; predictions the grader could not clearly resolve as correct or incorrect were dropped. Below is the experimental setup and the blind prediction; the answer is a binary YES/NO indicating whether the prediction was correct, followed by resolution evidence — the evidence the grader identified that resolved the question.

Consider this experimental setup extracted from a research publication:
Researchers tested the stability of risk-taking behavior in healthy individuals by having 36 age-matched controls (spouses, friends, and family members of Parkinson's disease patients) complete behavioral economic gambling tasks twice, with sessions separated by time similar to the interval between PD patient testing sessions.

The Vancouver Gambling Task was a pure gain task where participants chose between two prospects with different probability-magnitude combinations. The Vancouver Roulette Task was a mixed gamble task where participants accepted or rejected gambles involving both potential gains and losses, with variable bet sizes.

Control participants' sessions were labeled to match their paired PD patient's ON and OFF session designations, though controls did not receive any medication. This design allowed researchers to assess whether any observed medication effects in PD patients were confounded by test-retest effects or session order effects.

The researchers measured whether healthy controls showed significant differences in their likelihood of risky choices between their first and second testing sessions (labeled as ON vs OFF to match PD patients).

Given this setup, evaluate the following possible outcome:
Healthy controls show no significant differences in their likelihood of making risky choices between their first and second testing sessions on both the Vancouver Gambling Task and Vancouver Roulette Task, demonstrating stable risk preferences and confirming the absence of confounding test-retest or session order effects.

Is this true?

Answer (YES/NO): NO